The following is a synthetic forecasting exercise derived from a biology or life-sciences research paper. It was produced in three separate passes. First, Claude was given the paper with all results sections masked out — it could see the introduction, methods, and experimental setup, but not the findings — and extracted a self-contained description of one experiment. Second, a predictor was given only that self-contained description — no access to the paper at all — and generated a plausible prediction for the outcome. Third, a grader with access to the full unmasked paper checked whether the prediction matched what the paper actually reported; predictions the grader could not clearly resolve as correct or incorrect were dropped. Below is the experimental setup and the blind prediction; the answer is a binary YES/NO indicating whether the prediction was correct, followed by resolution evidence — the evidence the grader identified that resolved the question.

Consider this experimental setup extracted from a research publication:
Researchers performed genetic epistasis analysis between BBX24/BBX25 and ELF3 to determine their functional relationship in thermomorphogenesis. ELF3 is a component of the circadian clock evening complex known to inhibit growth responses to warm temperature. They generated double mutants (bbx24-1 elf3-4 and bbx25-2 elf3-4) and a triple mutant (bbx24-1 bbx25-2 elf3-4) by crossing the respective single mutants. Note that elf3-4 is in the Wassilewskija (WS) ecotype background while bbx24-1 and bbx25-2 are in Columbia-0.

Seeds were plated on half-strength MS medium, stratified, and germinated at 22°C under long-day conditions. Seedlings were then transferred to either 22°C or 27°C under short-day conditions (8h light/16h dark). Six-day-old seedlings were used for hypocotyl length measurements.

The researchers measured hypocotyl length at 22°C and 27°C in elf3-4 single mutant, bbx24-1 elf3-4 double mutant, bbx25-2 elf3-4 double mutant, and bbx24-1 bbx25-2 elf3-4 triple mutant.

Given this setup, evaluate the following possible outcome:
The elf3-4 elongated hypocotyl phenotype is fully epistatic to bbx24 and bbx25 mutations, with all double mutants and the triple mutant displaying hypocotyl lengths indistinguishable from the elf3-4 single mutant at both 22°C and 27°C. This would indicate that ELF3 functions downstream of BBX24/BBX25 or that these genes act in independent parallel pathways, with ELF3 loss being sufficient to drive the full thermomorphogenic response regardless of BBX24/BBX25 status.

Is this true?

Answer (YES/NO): NO